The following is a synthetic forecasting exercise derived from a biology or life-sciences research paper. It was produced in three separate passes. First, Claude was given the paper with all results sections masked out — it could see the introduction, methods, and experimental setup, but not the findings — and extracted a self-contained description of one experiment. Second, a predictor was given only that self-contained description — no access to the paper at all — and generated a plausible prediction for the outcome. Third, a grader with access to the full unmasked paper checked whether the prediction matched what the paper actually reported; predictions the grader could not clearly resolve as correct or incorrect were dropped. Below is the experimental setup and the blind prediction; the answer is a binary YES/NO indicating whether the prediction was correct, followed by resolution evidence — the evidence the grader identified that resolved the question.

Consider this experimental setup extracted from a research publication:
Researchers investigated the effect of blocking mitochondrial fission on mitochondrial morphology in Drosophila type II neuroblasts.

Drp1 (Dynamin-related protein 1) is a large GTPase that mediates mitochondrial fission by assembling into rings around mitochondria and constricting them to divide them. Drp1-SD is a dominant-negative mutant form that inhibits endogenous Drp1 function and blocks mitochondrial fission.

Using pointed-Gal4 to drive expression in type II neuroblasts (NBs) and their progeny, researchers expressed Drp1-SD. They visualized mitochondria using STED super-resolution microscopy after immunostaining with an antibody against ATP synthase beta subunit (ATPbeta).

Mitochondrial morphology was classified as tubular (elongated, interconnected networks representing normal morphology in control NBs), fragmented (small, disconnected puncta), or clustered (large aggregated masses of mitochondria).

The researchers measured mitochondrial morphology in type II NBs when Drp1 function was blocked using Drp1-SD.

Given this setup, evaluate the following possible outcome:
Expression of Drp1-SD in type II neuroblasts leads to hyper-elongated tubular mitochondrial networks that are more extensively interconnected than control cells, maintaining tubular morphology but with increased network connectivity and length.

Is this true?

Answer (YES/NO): NO